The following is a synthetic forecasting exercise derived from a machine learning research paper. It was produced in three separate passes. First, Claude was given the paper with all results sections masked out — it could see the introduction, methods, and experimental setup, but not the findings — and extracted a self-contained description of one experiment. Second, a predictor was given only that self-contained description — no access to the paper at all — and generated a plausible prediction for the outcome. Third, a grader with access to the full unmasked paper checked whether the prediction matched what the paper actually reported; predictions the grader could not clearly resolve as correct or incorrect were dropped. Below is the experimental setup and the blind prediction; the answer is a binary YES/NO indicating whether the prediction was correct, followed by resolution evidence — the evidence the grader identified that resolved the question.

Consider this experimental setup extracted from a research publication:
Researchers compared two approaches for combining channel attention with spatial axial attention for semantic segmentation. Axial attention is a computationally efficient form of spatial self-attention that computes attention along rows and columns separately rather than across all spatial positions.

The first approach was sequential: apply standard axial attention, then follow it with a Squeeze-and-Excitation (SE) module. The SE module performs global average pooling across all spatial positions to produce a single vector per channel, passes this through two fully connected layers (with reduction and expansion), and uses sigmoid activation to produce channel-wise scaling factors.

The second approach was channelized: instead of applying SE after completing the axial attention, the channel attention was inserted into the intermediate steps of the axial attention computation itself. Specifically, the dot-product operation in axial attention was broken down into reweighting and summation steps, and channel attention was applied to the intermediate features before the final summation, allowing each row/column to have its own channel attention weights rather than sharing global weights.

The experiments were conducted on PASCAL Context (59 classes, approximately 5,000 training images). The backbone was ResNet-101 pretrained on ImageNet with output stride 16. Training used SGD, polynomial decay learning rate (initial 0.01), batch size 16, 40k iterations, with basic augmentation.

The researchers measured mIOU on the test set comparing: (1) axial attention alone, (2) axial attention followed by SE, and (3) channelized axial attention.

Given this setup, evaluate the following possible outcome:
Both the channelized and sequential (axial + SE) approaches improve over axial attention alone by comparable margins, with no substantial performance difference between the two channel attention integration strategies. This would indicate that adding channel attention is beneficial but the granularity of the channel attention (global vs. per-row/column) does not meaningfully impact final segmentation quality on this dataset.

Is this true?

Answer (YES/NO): NO